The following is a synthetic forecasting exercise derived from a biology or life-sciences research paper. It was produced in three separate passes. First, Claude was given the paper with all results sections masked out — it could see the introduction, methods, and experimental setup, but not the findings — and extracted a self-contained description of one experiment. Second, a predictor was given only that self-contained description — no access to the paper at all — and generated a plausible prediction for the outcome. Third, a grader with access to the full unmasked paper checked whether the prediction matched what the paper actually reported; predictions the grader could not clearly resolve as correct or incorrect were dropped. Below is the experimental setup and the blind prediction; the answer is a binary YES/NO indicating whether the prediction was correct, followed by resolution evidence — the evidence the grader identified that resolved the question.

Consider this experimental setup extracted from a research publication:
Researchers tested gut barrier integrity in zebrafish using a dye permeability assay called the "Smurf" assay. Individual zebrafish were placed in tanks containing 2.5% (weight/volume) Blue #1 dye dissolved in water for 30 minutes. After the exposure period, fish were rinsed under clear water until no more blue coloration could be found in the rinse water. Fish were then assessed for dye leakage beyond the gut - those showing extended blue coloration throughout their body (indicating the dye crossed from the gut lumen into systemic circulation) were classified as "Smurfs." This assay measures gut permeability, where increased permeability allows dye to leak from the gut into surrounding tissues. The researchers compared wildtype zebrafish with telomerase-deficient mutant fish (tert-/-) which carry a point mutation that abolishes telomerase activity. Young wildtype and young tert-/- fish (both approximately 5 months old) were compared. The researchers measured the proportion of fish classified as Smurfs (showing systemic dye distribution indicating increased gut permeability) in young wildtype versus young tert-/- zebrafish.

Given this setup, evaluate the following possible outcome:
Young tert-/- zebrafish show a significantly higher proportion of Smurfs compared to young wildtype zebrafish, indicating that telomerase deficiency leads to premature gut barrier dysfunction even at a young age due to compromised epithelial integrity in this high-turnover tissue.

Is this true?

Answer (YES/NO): YES